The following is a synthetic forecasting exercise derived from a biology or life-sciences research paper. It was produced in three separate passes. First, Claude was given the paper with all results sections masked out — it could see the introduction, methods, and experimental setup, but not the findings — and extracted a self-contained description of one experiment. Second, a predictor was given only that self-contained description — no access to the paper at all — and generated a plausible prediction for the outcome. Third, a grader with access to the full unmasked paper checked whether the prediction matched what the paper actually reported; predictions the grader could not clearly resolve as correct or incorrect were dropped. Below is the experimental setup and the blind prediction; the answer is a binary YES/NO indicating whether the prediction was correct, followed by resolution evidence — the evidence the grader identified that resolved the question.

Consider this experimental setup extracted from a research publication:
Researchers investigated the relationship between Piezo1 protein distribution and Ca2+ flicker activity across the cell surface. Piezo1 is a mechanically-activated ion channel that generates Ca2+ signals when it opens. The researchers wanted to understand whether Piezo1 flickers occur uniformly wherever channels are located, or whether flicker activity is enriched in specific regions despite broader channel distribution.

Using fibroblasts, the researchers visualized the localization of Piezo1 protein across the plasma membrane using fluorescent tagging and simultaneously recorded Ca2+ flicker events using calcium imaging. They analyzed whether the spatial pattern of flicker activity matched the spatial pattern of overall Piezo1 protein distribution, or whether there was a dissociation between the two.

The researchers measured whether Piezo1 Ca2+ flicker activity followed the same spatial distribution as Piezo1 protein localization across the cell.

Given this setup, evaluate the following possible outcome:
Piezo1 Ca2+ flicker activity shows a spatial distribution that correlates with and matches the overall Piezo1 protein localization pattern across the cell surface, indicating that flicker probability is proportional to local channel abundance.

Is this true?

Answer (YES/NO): NO